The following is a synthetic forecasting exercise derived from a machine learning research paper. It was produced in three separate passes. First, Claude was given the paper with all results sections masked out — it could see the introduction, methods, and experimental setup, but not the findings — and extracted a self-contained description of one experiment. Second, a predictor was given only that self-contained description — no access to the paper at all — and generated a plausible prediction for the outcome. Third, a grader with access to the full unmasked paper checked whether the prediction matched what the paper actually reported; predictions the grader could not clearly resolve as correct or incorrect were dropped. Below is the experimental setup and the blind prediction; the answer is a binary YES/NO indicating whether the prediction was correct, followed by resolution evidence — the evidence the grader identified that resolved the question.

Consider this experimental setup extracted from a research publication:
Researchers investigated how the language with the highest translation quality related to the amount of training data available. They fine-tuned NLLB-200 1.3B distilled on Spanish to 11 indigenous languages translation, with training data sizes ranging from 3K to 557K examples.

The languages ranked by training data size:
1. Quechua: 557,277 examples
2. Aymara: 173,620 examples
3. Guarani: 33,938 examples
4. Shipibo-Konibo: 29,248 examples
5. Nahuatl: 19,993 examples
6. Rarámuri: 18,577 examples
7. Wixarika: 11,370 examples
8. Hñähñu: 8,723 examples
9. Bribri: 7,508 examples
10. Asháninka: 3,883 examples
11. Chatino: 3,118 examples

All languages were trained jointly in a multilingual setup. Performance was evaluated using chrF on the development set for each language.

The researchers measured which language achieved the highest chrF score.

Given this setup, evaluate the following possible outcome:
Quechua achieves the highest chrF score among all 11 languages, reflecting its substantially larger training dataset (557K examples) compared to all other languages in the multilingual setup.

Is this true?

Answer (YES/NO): NO